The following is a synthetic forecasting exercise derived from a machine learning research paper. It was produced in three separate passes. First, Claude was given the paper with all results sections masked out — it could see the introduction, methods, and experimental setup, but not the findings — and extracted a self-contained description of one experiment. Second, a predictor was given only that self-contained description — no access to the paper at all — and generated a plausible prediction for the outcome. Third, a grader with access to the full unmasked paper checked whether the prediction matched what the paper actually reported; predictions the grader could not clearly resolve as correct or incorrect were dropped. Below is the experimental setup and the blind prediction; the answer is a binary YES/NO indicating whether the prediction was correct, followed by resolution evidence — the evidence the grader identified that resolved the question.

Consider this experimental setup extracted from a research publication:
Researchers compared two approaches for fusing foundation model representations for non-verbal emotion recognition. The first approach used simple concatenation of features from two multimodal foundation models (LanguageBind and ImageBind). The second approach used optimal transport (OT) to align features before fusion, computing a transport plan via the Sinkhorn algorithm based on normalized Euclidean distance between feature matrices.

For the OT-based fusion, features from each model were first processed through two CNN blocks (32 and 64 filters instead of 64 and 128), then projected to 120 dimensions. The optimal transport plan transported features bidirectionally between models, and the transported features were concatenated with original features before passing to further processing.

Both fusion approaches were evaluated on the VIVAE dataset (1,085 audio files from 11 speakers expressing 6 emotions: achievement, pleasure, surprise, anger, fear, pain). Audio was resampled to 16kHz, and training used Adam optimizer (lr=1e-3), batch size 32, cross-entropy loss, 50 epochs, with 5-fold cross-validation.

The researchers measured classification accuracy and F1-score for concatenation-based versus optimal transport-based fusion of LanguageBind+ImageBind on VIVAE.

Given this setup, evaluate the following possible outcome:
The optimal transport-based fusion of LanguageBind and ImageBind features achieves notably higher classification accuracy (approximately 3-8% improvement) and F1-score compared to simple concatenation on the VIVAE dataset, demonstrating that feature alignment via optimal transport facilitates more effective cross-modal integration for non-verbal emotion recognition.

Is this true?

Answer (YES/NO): NO